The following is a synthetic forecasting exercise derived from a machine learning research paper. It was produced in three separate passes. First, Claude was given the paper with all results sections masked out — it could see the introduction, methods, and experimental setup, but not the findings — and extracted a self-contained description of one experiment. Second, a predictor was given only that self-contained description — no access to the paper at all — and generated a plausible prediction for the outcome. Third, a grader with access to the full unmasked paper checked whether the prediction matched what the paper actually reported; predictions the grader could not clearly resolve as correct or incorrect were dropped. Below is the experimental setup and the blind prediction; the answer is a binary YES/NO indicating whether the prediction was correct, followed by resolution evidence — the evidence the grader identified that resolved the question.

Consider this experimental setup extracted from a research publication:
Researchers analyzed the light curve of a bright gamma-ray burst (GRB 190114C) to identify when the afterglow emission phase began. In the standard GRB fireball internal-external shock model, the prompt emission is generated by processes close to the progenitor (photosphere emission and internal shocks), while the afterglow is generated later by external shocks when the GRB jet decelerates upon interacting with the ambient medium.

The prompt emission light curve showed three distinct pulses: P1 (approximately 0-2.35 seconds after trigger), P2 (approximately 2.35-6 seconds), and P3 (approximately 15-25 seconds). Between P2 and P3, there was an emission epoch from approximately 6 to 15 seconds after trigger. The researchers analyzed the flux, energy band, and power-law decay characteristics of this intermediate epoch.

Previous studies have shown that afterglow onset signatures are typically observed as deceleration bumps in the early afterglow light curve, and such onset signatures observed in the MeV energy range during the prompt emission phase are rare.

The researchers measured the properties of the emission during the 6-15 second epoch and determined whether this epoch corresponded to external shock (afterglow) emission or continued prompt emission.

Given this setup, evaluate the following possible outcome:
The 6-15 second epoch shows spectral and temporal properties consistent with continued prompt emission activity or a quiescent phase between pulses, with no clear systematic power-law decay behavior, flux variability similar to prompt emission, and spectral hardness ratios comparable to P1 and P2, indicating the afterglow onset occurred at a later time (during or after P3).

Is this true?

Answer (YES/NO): NO